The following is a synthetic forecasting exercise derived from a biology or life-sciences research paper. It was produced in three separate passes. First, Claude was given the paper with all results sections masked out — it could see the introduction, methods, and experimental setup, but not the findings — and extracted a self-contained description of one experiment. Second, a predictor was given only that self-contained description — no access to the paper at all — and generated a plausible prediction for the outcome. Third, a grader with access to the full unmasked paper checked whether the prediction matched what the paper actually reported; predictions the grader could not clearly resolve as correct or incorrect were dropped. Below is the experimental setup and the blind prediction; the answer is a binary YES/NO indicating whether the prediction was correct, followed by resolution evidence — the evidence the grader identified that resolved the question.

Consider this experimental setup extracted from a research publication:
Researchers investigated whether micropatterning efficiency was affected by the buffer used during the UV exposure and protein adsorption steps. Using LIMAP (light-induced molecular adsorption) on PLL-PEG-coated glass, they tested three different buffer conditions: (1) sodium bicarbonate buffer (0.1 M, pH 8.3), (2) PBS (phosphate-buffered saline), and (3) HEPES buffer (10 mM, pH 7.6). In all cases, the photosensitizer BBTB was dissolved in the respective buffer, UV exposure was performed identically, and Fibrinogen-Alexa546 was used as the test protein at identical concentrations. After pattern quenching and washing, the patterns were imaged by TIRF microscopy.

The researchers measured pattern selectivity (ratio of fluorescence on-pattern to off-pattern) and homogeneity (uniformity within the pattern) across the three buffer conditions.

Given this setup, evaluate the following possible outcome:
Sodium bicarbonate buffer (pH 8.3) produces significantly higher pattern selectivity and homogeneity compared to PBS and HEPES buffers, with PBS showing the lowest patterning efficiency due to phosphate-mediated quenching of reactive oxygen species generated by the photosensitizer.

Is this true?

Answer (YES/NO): NO